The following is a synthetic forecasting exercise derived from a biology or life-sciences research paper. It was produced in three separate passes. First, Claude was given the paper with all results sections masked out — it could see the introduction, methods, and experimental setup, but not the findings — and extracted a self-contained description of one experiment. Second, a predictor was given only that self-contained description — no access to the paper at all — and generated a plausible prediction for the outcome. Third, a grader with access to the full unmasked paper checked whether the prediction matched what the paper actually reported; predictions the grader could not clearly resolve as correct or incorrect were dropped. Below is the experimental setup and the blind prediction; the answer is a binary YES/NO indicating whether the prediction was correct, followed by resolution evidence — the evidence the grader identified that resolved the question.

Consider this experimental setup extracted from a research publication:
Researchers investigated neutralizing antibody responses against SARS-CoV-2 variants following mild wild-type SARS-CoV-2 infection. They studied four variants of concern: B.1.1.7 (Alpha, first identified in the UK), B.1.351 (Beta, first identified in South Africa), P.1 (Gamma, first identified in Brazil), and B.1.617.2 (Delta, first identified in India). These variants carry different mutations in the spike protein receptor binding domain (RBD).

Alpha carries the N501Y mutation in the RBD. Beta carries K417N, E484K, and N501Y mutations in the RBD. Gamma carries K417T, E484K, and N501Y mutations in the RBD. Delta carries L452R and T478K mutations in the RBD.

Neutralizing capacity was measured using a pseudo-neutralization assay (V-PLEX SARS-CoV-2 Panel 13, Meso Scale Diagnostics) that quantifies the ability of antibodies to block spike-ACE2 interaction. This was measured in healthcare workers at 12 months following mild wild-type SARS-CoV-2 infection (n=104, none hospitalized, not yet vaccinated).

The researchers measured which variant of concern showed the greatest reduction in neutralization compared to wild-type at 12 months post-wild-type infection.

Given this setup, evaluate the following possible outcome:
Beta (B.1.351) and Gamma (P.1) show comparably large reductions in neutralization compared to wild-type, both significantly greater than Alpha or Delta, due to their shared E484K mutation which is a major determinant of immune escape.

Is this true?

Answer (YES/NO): YES